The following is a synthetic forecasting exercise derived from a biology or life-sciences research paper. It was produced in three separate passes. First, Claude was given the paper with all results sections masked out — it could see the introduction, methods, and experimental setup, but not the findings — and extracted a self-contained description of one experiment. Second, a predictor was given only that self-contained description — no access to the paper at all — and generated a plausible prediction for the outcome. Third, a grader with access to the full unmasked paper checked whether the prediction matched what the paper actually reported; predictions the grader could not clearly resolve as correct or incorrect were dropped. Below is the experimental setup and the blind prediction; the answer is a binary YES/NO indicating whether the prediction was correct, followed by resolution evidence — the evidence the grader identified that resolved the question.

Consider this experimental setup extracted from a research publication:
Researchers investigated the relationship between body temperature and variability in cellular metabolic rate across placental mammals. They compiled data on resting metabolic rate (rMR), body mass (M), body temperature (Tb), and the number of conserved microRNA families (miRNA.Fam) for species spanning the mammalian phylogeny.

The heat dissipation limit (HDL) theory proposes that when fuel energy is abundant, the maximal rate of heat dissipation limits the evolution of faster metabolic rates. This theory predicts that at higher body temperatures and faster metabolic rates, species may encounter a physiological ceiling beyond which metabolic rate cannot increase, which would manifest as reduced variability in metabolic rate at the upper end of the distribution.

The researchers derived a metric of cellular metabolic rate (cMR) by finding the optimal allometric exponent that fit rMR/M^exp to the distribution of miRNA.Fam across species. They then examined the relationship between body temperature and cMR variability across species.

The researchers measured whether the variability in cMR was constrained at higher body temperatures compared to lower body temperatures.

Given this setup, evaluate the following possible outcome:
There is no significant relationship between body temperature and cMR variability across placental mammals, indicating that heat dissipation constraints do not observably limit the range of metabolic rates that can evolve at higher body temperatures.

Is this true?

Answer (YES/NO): NO